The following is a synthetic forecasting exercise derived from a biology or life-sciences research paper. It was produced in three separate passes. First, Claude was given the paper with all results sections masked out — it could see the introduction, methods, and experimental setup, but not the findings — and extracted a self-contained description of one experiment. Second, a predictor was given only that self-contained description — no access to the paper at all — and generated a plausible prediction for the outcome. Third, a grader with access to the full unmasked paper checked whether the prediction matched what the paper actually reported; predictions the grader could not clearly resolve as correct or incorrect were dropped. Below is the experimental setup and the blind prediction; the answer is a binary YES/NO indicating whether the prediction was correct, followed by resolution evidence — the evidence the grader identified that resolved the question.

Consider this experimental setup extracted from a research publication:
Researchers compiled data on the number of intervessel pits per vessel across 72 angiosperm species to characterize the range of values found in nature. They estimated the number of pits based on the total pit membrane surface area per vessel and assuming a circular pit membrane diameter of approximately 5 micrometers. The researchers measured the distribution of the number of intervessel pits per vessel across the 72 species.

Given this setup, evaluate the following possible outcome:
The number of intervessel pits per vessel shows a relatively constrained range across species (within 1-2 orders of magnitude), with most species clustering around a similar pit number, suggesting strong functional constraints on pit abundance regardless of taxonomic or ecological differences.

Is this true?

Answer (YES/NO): NO